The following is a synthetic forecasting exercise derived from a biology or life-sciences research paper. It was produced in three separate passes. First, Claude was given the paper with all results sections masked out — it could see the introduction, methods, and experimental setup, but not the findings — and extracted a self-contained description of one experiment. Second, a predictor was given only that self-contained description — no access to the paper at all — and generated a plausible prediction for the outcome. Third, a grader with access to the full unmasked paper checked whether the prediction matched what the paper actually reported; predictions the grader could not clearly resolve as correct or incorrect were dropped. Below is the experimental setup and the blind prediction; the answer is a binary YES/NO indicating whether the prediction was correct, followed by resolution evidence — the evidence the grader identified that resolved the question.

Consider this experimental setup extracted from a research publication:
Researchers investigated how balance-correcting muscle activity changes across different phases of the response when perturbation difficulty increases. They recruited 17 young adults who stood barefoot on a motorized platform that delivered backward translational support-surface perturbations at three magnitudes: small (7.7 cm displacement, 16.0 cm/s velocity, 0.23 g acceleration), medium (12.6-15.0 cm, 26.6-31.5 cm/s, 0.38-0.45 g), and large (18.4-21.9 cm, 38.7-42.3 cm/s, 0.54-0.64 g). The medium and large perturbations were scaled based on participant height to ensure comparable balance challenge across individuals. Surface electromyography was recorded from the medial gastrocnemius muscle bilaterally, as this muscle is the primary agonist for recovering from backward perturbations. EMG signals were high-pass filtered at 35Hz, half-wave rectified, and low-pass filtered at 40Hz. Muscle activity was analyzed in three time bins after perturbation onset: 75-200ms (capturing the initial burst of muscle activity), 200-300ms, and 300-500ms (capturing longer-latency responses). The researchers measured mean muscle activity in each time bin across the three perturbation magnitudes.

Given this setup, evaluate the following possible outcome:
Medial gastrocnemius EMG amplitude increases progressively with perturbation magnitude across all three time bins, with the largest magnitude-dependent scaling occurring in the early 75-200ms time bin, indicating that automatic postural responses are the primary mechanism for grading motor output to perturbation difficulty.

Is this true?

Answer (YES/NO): NO